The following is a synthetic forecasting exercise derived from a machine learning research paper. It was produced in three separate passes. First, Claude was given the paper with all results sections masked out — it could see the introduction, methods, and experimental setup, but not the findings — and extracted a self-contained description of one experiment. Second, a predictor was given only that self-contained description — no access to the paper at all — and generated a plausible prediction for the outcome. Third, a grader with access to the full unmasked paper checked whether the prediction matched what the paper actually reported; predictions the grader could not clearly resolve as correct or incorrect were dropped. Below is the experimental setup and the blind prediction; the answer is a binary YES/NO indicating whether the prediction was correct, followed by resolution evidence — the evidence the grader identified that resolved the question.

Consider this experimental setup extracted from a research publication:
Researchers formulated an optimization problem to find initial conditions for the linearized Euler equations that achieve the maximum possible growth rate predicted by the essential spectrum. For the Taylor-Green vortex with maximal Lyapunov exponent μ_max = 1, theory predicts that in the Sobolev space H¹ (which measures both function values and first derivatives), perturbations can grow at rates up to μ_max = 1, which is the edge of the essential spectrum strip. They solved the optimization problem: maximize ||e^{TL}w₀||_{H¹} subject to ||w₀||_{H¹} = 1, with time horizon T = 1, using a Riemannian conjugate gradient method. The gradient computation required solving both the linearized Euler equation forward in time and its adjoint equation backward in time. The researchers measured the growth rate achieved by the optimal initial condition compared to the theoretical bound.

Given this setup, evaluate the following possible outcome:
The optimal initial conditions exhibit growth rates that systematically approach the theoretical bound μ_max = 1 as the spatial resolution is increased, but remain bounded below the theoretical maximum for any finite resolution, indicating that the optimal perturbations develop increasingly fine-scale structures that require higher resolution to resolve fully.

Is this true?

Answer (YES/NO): YES